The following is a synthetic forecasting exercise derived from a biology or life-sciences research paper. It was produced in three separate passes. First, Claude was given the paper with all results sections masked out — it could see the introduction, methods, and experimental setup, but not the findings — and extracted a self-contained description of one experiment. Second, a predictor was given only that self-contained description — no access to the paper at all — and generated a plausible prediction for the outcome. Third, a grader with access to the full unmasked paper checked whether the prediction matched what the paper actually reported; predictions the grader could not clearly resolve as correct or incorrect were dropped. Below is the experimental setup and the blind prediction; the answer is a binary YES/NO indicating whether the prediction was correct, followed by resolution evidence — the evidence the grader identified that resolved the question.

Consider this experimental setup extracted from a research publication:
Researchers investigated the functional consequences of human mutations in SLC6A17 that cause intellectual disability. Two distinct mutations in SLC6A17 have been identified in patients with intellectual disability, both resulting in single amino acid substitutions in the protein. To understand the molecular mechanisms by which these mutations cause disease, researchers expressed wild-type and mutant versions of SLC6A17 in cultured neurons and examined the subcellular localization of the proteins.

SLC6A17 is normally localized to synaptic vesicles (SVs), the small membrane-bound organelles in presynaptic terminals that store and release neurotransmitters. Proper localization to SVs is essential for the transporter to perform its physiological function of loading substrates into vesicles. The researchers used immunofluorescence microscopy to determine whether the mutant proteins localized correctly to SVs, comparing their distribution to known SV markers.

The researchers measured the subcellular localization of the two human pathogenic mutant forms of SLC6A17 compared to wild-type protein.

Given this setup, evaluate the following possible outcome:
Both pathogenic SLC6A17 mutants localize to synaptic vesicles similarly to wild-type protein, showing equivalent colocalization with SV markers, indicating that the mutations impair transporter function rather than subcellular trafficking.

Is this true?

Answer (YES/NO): NO